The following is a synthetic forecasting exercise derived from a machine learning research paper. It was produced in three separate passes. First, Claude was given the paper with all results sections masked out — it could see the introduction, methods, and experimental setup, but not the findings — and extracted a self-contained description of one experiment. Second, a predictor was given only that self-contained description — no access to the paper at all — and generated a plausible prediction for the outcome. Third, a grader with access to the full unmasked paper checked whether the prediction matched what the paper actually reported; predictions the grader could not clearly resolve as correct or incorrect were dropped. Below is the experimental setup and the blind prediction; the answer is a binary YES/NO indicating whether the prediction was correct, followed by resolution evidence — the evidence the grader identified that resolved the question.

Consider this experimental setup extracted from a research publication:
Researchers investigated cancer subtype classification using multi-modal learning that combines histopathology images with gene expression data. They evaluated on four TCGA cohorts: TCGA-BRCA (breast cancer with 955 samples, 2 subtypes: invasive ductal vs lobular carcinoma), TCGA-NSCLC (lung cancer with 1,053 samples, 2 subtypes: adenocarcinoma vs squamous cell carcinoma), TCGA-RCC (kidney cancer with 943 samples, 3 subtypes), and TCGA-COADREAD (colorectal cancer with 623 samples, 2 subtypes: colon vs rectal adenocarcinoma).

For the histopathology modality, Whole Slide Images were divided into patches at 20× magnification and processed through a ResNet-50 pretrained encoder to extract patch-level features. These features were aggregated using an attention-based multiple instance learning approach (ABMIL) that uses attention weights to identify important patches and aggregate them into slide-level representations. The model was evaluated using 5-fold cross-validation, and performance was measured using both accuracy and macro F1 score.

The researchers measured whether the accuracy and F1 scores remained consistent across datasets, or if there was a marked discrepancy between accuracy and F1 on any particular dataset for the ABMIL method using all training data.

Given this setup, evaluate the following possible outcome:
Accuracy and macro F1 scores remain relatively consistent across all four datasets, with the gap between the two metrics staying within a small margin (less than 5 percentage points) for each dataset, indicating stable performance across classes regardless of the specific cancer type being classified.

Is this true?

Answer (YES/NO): NO